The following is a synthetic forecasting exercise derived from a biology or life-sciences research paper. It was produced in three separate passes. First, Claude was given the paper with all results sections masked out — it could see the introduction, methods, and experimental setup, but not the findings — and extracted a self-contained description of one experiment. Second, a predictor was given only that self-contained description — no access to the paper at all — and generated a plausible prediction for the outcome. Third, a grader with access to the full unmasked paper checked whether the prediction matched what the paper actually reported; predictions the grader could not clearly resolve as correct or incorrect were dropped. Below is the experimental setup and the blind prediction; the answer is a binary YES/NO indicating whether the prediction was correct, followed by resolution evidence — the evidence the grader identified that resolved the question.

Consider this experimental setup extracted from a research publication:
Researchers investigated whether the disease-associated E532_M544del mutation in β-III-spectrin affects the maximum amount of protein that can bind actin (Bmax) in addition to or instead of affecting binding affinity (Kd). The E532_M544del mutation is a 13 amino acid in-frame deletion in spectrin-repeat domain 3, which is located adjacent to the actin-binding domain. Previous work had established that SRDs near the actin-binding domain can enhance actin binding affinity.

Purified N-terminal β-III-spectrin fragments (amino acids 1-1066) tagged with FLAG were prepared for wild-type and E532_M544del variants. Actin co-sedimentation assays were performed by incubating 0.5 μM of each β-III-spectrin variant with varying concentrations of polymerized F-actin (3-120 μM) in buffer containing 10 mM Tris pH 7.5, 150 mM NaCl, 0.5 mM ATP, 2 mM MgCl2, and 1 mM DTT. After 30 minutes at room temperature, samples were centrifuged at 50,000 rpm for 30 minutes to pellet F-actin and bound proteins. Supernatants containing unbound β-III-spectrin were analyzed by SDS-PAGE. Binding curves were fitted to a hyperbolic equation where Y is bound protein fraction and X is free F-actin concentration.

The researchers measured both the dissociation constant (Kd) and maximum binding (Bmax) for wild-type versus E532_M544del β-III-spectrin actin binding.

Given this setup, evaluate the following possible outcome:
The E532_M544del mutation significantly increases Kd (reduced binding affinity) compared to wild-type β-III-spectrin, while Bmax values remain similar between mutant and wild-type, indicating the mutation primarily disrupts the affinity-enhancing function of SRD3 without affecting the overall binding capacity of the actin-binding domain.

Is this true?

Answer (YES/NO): NO